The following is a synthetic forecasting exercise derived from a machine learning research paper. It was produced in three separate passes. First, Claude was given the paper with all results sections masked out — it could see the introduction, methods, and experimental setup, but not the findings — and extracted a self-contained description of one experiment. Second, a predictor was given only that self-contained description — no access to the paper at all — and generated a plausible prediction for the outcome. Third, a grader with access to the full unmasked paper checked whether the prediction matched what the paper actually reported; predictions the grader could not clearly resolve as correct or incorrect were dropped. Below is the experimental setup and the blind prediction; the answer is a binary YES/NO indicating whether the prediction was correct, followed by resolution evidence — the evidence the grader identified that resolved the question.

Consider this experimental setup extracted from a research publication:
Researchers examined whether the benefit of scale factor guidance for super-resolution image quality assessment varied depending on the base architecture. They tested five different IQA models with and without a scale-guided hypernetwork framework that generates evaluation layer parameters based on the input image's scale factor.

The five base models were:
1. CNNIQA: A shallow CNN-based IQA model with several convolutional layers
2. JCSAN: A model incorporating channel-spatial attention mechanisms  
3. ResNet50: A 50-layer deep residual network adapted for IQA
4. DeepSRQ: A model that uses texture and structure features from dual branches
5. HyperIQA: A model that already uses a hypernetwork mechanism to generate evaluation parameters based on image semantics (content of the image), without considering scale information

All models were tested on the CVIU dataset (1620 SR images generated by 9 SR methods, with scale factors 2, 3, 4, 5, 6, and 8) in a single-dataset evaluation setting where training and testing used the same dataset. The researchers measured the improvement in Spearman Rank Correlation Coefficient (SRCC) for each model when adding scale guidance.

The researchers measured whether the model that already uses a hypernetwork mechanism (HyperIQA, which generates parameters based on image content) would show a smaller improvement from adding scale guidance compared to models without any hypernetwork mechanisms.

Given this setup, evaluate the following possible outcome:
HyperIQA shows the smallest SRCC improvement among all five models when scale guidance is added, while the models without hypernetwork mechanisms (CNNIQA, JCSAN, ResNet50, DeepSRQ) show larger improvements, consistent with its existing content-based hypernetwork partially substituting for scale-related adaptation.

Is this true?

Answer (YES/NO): NO